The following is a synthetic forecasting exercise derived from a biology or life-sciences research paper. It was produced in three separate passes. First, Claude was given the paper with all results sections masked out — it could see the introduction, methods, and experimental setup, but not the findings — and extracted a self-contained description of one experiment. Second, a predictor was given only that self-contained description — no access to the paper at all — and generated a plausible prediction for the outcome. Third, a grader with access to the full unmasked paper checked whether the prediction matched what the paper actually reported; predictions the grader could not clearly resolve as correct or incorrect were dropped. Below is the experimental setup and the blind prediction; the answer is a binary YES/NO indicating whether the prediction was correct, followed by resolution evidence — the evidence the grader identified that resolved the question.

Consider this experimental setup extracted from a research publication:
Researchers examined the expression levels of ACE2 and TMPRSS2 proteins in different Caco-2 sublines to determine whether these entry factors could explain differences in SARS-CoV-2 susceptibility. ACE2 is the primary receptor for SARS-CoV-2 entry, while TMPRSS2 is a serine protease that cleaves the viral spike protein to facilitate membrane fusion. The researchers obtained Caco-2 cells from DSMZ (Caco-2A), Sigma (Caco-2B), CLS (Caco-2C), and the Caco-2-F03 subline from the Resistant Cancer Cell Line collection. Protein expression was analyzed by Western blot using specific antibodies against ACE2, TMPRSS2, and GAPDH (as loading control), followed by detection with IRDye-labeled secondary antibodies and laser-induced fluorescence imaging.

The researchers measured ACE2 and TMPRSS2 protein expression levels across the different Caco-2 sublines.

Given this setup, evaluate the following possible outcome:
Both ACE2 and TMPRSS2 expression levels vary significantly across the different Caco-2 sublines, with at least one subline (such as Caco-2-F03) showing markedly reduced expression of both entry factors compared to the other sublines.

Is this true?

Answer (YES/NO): NO